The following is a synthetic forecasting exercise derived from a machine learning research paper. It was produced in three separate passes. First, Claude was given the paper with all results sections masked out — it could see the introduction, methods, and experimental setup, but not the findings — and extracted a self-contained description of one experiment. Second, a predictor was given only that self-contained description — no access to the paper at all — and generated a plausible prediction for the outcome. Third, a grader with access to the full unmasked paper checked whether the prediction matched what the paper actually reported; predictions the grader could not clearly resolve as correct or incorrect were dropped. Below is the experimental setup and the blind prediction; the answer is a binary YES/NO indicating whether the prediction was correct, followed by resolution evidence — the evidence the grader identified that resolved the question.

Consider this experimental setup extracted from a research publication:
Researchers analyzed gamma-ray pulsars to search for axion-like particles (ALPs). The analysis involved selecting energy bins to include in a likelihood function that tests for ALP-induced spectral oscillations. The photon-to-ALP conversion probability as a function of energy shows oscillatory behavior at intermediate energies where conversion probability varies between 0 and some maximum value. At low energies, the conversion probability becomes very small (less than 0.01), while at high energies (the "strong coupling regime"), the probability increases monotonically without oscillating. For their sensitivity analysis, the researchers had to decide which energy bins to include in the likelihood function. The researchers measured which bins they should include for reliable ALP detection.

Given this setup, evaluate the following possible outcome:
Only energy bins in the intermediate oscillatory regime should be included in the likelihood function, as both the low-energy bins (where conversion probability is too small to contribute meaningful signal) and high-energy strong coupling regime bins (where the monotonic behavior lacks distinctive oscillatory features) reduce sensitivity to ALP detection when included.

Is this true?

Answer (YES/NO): YES